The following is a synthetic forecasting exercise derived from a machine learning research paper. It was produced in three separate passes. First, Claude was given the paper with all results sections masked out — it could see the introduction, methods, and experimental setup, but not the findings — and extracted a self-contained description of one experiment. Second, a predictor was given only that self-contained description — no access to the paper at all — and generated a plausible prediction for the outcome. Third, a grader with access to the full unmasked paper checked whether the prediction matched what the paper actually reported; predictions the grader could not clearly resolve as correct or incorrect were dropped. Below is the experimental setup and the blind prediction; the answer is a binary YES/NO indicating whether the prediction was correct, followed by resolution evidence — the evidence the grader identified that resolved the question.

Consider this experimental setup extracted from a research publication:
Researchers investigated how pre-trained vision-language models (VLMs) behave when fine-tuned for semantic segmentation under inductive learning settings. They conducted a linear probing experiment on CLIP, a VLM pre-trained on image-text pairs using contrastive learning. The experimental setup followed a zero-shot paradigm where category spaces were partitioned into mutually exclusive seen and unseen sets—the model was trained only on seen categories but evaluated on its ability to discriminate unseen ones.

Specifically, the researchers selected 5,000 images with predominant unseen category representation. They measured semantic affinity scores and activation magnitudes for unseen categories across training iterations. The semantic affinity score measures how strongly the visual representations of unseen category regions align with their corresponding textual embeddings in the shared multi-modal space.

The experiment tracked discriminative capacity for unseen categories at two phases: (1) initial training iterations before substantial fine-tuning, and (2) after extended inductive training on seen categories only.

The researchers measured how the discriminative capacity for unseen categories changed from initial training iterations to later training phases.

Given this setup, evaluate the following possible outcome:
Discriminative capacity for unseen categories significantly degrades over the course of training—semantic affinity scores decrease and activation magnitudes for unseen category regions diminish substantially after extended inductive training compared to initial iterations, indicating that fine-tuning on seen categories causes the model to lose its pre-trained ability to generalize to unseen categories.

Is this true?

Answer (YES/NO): YES